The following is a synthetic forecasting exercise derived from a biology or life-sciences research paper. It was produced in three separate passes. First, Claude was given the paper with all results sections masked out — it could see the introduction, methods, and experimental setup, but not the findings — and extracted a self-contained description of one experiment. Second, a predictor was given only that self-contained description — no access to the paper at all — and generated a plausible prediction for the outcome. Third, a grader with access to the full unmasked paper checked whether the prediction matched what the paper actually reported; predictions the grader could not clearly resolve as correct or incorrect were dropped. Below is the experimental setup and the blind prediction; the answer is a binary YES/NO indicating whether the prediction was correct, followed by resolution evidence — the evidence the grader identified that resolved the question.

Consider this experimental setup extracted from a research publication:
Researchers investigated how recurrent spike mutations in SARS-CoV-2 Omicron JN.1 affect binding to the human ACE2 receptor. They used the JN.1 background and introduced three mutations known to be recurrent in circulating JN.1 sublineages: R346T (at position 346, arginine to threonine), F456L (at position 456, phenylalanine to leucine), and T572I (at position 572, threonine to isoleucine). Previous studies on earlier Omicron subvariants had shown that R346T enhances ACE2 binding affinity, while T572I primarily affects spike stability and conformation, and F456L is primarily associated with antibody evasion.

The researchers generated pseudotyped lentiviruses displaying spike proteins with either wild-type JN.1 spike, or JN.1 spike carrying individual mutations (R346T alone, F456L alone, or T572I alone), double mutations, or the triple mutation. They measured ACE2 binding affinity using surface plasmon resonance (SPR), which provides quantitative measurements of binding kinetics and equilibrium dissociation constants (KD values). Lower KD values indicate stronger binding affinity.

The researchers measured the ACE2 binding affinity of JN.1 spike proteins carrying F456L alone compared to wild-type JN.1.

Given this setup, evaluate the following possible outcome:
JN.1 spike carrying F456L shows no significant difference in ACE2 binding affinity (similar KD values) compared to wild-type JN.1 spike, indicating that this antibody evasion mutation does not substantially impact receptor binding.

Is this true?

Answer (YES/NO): YES